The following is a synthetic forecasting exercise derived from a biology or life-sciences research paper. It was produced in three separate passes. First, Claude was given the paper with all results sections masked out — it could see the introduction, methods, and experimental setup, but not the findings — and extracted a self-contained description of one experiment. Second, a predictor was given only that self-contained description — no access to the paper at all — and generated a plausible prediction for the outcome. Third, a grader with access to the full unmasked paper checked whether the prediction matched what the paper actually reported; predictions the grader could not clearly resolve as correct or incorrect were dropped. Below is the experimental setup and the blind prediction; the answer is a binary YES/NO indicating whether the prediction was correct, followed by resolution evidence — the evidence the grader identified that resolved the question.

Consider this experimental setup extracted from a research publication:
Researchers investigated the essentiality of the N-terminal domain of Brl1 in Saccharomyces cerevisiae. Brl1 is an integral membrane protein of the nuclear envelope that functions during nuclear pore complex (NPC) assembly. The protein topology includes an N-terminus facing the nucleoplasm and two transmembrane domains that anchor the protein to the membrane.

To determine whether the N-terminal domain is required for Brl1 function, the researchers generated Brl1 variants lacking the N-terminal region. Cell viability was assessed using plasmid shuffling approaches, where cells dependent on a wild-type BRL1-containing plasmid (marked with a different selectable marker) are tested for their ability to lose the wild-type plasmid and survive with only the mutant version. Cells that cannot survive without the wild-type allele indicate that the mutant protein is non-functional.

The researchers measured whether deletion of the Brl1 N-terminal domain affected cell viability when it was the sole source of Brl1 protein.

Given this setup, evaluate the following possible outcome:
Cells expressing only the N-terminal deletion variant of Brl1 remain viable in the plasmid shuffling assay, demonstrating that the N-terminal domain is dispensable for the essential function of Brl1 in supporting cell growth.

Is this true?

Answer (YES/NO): NO